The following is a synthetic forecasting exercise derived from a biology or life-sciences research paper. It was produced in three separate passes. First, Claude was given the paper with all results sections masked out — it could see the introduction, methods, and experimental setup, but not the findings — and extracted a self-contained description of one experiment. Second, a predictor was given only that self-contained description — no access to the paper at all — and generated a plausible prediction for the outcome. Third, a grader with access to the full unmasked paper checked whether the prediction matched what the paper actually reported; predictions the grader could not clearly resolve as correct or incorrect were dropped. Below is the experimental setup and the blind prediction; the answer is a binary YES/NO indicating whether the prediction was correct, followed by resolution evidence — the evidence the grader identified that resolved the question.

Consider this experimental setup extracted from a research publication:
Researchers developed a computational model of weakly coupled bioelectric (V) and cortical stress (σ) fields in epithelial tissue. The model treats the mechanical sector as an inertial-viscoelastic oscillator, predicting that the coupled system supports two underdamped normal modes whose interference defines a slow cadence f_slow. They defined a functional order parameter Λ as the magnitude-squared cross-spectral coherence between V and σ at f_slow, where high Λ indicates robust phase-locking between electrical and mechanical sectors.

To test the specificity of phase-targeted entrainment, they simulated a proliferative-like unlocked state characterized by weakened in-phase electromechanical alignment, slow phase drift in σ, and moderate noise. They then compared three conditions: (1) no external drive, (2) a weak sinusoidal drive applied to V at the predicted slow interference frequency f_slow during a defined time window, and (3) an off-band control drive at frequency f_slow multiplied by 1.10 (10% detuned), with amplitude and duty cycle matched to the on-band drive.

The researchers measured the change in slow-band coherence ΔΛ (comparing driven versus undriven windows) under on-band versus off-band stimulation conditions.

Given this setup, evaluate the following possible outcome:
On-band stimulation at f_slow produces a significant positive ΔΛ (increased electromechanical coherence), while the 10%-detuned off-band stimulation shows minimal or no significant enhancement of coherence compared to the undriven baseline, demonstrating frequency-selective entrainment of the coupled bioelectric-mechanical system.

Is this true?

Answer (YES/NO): YES